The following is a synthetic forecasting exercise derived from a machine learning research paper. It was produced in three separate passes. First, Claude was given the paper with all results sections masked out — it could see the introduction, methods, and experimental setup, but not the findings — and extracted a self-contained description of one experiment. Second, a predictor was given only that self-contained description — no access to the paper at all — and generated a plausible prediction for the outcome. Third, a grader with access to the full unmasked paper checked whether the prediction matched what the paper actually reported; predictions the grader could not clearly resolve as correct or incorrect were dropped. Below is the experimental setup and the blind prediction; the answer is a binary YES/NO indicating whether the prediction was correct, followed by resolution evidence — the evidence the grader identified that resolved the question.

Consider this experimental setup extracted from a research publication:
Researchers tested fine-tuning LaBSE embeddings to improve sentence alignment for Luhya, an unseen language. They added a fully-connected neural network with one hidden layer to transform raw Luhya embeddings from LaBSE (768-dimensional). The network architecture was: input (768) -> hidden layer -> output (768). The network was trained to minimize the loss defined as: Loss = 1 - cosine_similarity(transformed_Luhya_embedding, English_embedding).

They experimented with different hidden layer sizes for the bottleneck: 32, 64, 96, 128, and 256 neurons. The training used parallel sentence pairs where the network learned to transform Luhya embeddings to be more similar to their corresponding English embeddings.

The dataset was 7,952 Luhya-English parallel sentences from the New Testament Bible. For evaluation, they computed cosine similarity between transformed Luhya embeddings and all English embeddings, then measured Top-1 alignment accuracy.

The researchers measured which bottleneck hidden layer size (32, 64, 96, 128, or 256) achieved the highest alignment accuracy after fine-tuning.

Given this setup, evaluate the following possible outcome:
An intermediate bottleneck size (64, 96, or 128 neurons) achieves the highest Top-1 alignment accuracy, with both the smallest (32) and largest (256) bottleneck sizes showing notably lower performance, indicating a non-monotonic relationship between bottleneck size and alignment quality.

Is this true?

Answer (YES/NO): YES